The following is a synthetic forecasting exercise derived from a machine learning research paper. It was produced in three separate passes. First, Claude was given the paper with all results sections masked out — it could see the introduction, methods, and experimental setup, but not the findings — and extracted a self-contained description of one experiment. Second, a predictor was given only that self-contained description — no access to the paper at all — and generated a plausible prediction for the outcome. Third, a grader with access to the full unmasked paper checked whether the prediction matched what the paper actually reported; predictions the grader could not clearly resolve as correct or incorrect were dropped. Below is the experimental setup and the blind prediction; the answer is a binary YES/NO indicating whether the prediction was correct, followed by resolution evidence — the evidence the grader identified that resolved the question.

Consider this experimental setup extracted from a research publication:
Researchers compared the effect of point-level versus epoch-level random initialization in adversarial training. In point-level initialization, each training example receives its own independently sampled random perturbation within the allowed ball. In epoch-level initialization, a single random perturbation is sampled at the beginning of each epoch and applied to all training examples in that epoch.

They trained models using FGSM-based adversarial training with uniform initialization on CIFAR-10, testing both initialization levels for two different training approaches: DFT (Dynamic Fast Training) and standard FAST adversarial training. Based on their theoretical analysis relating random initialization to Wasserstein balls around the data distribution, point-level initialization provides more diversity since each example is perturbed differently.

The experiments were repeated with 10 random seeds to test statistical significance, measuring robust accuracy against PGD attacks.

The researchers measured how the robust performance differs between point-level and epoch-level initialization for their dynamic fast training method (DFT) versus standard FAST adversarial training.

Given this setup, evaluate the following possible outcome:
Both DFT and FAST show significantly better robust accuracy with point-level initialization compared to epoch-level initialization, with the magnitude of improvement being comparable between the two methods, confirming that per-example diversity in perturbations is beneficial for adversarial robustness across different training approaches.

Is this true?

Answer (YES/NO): NO